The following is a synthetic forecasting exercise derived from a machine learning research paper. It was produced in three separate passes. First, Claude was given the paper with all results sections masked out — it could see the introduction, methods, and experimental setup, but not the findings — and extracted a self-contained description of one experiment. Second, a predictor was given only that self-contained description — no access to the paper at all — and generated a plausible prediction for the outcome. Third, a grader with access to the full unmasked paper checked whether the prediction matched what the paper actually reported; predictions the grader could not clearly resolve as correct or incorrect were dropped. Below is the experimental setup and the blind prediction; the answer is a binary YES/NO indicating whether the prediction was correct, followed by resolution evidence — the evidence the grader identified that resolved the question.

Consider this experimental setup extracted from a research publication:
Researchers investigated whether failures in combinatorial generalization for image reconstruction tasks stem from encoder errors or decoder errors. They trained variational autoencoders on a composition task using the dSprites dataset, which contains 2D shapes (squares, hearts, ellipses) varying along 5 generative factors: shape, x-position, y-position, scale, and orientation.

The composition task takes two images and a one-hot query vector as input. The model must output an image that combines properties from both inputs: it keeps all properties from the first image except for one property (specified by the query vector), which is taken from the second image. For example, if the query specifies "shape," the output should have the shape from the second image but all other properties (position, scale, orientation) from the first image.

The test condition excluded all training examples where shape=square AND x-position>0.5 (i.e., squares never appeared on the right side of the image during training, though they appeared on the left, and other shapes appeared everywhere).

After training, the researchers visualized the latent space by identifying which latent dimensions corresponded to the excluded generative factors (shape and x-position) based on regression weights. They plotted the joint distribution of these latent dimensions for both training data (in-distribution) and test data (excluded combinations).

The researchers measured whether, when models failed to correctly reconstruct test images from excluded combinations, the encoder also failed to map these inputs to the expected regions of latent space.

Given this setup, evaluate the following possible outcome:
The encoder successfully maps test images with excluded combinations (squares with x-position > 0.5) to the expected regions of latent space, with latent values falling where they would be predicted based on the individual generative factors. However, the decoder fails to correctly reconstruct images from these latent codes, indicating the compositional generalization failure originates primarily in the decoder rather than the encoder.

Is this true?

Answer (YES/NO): NO